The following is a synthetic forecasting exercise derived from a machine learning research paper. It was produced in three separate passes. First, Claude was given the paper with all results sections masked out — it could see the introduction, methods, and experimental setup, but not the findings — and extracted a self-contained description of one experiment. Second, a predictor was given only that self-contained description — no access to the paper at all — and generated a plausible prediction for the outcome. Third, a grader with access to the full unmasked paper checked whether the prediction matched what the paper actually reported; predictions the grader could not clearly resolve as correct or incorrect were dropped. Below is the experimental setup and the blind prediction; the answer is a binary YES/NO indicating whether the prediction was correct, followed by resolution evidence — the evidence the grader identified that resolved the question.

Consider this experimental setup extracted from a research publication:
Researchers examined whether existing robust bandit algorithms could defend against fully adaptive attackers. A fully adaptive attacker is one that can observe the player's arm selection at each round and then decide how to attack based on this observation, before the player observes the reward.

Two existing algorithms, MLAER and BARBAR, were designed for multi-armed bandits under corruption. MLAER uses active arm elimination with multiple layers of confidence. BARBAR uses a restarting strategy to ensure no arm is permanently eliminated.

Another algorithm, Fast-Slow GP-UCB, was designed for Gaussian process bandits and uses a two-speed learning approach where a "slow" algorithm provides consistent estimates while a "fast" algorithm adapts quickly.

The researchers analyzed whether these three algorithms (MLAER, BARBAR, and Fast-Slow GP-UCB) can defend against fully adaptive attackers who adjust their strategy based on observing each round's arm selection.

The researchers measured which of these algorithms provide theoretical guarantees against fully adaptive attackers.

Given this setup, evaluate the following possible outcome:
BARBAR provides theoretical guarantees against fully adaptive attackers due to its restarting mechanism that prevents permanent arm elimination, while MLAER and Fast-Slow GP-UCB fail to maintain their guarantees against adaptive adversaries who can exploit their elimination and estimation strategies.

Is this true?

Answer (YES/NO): NO